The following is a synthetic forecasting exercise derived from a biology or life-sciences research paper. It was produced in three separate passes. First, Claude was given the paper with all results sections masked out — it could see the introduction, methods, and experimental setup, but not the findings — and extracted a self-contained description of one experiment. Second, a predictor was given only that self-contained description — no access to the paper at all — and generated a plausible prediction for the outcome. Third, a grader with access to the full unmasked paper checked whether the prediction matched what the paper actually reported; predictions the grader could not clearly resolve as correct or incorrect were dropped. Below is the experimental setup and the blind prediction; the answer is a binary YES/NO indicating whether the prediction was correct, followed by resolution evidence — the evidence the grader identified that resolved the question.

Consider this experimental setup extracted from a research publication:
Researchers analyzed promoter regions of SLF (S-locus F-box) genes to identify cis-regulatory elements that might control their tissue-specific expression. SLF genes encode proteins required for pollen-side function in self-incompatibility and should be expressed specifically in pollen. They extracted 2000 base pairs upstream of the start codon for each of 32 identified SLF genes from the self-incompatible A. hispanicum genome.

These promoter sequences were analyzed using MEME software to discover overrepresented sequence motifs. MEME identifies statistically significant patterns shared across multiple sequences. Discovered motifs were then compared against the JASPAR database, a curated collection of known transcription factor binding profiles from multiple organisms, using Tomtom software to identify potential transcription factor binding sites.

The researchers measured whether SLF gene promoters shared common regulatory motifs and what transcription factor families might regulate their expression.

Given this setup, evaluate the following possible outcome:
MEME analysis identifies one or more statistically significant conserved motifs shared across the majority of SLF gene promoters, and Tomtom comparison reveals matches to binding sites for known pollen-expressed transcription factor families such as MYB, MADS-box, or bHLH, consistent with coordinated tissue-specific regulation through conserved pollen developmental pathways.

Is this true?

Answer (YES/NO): YES